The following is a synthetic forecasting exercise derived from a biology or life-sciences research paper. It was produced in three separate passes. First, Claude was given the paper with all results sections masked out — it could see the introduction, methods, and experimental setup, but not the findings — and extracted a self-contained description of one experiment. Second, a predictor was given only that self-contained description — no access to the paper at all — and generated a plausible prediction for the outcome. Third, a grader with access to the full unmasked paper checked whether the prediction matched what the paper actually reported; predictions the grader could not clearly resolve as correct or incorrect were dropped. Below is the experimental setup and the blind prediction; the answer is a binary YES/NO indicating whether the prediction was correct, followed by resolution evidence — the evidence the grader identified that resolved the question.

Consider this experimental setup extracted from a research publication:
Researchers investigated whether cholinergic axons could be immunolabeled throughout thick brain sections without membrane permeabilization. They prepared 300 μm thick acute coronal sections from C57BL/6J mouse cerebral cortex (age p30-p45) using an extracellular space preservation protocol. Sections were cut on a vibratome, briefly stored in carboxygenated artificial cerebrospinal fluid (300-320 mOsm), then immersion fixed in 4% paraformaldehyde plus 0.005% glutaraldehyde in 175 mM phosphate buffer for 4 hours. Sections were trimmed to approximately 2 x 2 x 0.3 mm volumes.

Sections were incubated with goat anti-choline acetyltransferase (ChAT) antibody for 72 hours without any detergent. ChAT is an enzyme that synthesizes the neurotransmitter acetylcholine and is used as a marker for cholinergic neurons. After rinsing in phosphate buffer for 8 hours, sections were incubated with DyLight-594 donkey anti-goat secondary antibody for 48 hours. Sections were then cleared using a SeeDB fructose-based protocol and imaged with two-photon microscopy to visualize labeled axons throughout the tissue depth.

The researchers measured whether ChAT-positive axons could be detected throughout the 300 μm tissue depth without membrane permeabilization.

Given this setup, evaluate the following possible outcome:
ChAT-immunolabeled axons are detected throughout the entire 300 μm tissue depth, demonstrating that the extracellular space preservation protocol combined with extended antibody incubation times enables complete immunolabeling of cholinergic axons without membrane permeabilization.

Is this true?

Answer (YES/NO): NO